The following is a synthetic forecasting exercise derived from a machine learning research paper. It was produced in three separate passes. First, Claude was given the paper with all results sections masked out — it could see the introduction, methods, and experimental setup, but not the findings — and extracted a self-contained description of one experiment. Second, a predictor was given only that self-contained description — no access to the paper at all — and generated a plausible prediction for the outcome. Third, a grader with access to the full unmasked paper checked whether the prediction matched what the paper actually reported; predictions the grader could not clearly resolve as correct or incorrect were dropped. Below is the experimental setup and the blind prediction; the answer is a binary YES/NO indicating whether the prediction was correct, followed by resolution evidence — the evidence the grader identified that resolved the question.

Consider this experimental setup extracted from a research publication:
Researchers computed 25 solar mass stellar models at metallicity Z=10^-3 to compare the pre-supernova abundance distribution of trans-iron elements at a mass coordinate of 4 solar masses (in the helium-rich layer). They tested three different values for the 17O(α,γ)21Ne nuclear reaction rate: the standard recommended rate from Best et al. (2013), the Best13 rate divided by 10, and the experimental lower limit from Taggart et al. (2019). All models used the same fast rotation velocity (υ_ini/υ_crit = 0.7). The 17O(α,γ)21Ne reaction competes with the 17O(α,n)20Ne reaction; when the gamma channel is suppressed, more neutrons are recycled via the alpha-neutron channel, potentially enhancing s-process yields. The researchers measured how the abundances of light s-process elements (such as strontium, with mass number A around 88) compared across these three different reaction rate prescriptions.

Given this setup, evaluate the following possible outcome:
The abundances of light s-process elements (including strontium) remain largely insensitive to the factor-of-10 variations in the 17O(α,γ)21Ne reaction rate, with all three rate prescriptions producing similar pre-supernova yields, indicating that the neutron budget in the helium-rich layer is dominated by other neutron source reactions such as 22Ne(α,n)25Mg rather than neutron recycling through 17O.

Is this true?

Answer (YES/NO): NO